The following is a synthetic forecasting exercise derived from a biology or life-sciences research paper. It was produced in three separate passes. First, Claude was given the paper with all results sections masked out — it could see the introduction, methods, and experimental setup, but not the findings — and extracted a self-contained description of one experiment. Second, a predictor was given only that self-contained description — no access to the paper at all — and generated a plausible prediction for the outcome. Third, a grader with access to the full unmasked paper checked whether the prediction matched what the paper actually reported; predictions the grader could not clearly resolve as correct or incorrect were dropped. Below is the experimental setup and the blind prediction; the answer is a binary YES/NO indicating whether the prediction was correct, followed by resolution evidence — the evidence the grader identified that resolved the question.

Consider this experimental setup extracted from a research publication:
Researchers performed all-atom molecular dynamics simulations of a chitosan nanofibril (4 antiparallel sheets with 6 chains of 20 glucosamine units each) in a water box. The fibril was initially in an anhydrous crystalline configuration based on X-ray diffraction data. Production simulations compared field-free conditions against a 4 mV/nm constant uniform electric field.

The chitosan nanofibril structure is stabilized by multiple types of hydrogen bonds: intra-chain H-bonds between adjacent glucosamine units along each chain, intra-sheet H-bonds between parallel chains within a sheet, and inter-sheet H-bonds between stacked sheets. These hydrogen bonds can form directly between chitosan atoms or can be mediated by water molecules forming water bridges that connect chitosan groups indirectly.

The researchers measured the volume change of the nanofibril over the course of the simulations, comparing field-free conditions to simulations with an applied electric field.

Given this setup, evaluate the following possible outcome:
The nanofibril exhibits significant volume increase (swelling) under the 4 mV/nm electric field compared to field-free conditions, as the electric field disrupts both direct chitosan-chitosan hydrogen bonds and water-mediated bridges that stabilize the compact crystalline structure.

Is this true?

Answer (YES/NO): NO